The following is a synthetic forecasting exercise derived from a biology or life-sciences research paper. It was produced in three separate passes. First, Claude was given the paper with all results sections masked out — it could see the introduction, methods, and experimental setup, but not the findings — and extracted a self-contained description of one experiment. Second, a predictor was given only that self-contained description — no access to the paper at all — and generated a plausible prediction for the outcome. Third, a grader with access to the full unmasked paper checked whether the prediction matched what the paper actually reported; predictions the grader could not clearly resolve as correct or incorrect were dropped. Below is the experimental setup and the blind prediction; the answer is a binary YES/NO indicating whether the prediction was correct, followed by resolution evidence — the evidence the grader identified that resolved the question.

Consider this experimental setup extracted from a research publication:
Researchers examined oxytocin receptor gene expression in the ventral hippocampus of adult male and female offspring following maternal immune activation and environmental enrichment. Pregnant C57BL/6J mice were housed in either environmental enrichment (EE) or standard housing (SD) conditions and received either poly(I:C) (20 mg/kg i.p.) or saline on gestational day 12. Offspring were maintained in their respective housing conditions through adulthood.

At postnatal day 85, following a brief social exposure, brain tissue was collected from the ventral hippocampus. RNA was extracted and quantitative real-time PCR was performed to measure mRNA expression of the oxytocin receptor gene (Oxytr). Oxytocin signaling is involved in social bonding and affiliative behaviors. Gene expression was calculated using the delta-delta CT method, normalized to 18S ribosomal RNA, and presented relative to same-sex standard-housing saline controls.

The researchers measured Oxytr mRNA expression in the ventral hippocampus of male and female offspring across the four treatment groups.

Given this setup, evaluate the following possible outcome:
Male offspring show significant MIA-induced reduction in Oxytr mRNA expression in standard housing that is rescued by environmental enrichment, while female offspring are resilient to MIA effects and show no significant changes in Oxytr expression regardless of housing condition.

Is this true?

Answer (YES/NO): NO